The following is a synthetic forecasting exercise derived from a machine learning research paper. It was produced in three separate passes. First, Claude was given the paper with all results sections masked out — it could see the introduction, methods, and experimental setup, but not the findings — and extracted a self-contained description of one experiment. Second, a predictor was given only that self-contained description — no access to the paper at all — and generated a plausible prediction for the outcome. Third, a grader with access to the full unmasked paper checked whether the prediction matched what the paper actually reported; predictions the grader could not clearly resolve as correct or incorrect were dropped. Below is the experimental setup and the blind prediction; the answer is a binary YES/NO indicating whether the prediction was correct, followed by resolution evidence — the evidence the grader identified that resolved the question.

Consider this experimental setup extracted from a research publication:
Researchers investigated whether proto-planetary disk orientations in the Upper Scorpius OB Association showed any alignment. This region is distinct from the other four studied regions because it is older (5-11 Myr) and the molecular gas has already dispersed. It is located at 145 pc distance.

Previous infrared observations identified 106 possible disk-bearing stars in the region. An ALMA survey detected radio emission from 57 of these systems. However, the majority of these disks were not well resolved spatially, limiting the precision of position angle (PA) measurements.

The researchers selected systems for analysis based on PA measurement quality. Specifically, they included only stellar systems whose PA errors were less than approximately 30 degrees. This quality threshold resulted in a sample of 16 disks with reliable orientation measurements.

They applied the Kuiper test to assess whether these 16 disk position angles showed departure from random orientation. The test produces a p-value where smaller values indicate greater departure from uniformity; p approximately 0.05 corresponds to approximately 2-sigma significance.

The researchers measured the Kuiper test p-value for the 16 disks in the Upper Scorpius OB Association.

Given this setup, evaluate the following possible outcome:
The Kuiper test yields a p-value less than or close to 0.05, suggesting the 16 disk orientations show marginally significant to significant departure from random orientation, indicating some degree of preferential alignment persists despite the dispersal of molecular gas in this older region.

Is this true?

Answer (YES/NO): NO